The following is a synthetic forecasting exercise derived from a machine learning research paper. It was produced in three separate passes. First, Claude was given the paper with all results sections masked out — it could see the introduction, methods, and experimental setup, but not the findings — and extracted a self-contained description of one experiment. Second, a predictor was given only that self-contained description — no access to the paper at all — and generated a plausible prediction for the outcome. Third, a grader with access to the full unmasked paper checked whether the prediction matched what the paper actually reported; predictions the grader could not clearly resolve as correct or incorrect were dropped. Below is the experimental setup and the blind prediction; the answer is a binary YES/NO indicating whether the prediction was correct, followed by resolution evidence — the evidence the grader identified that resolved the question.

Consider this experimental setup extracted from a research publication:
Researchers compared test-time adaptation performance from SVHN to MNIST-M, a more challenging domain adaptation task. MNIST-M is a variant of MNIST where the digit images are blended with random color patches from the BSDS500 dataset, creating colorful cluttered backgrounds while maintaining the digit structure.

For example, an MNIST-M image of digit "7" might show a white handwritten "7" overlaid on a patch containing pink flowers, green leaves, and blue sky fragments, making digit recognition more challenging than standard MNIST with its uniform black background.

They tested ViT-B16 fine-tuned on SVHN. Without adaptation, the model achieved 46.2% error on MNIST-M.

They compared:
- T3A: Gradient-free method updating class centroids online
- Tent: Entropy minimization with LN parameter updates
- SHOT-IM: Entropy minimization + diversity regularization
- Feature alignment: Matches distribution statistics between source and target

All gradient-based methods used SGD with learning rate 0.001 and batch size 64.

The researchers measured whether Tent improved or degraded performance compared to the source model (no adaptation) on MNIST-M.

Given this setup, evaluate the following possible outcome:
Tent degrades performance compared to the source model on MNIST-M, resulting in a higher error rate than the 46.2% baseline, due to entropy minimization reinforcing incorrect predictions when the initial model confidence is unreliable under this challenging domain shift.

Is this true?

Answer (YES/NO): YES